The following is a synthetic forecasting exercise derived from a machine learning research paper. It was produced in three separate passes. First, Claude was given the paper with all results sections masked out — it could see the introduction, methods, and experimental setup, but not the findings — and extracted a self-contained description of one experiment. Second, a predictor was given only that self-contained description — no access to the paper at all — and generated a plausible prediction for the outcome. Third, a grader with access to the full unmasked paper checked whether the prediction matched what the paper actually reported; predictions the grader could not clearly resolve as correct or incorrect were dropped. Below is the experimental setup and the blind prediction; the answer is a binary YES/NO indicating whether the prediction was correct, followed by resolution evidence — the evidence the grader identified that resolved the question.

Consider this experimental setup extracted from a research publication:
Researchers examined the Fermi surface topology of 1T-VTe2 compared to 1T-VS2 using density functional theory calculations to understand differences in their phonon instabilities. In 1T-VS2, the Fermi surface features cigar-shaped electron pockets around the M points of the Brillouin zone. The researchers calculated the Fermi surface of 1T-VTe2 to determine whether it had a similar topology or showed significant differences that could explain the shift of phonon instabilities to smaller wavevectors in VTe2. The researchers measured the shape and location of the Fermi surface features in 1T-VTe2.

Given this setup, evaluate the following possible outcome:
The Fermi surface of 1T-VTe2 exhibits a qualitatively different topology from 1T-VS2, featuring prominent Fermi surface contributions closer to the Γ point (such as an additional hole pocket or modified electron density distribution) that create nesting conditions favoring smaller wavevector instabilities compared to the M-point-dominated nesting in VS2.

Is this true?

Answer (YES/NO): NO